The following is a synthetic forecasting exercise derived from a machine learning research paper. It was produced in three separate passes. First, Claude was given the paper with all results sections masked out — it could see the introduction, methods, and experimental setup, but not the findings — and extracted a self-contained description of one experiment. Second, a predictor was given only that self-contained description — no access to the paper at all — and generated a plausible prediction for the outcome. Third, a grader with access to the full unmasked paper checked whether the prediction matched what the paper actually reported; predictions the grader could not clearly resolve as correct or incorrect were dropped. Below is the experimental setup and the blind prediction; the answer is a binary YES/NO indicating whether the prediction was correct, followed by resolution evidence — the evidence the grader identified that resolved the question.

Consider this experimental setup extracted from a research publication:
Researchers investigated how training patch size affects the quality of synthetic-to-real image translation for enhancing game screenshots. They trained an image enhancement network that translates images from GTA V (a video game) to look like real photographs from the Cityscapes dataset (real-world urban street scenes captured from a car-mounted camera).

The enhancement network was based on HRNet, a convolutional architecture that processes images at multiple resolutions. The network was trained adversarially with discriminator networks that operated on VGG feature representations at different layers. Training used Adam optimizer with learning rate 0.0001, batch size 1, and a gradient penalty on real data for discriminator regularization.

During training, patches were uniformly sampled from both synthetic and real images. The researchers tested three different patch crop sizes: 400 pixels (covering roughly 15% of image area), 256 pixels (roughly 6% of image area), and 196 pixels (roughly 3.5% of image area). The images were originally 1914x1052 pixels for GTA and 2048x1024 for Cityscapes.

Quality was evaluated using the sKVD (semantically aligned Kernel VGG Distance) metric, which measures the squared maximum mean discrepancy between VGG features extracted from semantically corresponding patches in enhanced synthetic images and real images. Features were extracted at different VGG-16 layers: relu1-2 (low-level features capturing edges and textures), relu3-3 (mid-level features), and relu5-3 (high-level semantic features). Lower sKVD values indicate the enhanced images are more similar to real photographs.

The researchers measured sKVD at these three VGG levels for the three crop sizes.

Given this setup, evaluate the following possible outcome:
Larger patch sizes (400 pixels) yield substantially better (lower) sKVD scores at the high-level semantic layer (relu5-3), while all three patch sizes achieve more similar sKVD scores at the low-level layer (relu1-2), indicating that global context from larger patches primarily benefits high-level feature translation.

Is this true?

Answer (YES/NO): NO